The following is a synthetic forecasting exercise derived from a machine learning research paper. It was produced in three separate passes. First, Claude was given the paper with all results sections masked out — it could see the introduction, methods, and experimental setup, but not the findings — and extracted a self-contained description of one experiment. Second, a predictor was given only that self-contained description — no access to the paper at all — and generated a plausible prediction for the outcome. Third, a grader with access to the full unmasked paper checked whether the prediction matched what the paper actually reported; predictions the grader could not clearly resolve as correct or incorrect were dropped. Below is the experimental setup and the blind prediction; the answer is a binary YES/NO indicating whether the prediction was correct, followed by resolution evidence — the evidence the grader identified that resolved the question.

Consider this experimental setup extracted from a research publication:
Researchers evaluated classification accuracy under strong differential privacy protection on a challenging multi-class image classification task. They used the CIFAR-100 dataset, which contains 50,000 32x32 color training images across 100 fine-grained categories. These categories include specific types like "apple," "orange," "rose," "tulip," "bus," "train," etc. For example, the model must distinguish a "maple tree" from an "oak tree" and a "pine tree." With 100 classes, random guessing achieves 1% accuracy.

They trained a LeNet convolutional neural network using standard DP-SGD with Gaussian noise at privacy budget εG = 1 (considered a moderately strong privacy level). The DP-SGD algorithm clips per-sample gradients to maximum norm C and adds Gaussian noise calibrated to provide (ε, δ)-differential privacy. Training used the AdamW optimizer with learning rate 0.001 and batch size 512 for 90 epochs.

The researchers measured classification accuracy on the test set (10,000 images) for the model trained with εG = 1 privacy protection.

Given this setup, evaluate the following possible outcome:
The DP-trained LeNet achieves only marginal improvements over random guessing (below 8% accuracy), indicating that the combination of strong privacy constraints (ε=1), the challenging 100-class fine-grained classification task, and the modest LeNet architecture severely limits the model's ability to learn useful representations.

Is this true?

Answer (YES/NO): YES